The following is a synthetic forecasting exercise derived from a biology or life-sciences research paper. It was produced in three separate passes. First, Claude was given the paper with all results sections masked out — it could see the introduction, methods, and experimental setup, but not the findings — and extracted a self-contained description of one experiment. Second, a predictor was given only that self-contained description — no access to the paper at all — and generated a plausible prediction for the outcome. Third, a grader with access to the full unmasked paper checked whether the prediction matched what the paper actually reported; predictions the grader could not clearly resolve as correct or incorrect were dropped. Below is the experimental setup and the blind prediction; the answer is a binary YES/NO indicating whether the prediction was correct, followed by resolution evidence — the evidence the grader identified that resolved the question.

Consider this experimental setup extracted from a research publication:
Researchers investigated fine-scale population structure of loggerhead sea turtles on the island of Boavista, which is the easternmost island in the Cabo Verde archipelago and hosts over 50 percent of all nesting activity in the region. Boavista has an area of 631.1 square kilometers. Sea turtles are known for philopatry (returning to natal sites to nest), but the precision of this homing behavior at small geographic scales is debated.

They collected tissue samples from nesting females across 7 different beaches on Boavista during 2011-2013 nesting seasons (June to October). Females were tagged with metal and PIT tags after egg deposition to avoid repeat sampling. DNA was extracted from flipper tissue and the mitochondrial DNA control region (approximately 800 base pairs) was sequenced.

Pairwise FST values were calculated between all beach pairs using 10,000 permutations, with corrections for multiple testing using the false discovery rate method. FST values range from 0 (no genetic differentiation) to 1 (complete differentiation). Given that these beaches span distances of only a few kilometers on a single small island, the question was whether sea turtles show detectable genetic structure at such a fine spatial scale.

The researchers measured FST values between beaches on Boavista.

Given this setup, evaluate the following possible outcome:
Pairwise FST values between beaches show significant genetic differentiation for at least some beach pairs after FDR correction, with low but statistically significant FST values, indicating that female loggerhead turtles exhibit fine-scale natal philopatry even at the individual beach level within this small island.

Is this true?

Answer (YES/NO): YES